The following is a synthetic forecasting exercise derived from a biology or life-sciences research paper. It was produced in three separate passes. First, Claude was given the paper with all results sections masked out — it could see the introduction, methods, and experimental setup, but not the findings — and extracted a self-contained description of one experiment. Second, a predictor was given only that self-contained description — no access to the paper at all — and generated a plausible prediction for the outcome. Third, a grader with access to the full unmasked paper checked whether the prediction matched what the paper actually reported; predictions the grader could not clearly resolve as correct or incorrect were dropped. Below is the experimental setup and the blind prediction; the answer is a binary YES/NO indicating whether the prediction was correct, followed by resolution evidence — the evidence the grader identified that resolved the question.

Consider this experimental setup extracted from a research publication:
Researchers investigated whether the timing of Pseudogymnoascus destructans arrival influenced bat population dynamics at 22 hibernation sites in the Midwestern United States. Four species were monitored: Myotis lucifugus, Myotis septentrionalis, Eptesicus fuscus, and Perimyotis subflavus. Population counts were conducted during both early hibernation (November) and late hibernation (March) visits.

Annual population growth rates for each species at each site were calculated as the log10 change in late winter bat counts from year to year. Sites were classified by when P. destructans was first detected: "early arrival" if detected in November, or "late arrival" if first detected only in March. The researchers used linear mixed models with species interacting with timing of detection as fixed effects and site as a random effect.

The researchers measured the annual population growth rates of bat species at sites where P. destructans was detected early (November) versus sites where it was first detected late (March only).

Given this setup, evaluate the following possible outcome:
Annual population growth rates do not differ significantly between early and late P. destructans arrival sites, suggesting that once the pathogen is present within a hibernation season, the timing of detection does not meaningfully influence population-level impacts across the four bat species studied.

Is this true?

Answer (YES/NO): NO